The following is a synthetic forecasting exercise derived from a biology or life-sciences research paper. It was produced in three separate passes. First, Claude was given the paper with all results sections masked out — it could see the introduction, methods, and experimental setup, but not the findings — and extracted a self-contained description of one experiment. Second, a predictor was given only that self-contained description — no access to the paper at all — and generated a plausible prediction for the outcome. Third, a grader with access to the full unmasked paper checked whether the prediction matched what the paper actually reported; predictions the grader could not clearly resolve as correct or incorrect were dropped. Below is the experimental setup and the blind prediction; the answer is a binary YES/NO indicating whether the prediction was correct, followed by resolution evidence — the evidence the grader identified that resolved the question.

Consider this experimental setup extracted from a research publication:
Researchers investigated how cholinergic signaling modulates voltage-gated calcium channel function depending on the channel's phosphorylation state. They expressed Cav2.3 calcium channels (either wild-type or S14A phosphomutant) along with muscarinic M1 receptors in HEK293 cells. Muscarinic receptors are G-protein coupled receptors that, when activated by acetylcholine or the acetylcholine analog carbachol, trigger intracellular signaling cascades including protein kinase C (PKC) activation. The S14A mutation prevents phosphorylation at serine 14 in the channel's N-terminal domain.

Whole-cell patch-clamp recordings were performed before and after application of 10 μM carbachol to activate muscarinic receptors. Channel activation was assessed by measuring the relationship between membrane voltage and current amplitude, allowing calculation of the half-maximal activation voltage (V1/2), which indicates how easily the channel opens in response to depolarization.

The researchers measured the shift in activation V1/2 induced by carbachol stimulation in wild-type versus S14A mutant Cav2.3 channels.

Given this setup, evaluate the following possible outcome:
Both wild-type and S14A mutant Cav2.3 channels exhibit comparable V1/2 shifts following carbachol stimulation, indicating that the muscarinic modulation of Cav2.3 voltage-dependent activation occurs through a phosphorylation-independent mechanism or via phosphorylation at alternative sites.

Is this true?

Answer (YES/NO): NO